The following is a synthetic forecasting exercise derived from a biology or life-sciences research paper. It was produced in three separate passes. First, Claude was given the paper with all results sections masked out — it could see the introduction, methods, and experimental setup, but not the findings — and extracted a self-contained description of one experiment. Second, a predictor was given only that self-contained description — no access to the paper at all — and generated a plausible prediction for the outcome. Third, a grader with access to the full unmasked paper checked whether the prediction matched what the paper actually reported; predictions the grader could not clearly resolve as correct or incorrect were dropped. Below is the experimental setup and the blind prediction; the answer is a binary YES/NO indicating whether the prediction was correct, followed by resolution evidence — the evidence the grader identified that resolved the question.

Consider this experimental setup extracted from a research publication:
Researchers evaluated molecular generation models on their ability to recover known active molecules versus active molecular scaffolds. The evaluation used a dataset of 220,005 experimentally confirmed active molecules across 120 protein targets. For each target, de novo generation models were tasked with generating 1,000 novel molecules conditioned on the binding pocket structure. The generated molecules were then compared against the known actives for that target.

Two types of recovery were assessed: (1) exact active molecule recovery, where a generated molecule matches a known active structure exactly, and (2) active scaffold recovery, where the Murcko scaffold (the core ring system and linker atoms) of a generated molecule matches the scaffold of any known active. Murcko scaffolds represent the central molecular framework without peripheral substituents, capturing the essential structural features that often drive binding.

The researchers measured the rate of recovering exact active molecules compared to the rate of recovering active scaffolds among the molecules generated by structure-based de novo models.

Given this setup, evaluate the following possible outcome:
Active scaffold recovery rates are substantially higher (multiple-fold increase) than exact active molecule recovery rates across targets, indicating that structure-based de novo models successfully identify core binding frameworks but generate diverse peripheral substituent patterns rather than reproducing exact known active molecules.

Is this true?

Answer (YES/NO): YES